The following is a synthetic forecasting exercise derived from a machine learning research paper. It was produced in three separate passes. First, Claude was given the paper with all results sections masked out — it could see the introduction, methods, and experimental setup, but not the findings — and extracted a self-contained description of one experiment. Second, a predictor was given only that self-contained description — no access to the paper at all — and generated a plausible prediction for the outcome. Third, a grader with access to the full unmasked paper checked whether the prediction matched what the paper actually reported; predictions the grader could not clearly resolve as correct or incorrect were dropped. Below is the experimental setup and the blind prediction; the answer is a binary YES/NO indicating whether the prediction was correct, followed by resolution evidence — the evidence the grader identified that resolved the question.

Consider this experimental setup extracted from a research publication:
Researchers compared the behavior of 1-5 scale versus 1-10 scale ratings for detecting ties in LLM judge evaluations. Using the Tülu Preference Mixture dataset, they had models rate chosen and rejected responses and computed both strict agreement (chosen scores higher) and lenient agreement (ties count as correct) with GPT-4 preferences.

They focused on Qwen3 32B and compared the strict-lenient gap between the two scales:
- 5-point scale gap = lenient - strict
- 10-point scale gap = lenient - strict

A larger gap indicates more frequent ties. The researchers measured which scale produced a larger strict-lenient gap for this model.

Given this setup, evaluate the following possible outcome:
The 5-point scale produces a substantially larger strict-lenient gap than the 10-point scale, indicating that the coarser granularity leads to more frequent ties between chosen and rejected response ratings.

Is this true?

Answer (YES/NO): YES